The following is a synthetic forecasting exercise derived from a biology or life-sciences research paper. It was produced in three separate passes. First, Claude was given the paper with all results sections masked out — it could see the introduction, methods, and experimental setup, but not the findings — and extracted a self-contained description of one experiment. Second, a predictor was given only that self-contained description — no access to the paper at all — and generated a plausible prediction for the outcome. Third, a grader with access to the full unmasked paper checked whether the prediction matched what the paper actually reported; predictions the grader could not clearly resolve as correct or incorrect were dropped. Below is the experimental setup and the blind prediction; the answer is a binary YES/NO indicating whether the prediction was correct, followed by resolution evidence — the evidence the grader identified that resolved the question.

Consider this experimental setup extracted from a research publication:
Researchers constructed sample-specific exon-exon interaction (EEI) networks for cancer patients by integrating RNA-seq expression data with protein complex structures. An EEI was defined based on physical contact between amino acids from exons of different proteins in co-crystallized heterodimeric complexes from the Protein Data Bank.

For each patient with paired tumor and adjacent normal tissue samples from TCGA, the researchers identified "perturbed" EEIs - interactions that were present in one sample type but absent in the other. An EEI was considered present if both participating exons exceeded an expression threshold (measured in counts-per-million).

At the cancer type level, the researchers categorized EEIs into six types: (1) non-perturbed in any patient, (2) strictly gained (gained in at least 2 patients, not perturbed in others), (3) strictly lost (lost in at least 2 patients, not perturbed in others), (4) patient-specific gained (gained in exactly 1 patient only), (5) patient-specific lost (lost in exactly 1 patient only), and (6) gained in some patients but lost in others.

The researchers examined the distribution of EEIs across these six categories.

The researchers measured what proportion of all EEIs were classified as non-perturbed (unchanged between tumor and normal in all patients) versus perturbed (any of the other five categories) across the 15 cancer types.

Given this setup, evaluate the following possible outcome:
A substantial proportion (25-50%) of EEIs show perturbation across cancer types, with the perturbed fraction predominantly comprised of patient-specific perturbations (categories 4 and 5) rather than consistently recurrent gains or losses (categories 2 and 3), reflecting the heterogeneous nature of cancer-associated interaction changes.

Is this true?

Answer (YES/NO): NO